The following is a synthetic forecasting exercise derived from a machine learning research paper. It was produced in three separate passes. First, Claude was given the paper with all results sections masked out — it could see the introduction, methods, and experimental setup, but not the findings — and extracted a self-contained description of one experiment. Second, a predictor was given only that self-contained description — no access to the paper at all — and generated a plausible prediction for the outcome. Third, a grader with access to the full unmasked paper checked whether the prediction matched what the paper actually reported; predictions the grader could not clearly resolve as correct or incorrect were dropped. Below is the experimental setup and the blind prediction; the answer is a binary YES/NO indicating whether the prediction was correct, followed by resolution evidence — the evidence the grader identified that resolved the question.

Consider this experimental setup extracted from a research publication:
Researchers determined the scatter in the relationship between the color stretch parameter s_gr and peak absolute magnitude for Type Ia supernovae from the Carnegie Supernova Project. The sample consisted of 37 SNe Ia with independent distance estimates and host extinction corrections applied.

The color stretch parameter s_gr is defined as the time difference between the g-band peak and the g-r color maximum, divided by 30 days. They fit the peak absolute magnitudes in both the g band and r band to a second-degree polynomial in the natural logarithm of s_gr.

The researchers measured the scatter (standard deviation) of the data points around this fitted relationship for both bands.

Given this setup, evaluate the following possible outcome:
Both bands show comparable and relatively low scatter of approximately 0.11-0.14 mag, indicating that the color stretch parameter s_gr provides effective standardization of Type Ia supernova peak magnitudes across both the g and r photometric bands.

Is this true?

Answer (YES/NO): NO